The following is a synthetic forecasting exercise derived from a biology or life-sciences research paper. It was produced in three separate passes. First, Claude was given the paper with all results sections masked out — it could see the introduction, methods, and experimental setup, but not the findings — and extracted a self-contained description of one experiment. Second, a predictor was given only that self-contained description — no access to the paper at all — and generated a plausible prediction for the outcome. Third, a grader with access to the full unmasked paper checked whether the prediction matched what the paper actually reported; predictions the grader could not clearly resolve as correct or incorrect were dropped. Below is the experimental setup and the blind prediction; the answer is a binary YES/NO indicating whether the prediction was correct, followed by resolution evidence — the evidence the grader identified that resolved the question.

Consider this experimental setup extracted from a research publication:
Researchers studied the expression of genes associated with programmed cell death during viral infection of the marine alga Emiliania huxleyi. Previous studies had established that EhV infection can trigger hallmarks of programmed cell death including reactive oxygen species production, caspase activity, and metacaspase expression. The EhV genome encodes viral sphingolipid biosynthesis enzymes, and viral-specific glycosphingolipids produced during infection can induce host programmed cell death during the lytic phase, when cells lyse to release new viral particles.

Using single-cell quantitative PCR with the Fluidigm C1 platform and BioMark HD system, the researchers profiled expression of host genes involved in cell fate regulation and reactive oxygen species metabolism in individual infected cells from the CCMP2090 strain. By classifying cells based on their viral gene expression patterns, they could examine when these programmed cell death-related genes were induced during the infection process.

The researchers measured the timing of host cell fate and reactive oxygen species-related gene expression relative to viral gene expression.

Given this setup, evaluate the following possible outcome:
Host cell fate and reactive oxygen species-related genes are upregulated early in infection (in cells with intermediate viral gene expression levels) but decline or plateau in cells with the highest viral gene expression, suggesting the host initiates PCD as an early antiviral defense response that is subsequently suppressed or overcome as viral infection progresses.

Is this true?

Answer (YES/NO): NO